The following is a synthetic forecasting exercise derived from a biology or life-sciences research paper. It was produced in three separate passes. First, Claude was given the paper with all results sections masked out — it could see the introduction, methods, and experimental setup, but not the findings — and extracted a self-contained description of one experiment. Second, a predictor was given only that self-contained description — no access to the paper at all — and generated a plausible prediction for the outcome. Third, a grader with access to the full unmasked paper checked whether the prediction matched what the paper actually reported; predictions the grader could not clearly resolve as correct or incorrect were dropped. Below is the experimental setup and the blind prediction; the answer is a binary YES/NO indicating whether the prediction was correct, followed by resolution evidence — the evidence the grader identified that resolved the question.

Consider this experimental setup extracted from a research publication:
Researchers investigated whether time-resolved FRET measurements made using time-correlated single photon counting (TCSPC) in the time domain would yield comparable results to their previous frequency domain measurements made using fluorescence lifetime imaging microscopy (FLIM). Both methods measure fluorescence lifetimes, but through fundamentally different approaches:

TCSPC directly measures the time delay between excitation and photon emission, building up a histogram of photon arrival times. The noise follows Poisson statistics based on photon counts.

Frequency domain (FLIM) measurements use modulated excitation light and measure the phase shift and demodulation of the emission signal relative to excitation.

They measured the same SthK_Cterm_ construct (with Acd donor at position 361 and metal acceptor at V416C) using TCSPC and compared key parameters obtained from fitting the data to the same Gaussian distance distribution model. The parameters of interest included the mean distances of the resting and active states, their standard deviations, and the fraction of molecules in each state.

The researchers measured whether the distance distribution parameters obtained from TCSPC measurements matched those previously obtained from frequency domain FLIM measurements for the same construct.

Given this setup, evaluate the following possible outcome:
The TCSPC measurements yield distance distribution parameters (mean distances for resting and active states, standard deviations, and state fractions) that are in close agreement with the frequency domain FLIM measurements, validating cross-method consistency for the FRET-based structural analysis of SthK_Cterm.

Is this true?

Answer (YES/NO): NO